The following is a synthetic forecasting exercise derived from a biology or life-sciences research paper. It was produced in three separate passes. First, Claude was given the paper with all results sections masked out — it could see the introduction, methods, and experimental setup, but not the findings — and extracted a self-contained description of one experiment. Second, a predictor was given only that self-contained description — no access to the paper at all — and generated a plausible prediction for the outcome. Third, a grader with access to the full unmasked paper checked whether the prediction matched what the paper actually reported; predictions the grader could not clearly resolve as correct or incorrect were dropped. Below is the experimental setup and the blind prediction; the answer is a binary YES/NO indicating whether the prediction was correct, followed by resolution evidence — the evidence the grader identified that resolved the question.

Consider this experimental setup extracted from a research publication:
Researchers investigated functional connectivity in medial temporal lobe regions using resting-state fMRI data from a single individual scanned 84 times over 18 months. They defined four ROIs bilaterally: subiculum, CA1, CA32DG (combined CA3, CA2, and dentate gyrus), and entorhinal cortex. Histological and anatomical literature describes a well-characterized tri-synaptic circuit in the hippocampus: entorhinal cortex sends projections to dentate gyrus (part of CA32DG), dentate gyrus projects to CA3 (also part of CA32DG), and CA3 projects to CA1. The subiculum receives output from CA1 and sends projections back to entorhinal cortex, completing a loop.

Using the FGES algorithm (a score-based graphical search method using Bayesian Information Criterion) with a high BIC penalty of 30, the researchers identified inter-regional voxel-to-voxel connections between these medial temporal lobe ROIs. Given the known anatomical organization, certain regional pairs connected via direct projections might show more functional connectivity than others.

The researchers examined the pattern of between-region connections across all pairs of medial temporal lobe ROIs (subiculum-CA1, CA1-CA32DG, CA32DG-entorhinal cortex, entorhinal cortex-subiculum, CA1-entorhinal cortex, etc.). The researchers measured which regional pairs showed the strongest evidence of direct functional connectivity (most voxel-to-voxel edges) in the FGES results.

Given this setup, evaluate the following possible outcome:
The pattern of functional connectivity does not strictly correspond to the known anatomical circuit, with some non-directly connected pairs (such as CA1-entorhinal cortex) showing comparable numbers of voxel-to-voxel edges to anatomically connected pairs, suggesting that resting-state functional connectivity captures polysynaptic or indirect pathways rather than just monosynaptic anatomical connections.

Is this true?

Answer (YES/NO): NO